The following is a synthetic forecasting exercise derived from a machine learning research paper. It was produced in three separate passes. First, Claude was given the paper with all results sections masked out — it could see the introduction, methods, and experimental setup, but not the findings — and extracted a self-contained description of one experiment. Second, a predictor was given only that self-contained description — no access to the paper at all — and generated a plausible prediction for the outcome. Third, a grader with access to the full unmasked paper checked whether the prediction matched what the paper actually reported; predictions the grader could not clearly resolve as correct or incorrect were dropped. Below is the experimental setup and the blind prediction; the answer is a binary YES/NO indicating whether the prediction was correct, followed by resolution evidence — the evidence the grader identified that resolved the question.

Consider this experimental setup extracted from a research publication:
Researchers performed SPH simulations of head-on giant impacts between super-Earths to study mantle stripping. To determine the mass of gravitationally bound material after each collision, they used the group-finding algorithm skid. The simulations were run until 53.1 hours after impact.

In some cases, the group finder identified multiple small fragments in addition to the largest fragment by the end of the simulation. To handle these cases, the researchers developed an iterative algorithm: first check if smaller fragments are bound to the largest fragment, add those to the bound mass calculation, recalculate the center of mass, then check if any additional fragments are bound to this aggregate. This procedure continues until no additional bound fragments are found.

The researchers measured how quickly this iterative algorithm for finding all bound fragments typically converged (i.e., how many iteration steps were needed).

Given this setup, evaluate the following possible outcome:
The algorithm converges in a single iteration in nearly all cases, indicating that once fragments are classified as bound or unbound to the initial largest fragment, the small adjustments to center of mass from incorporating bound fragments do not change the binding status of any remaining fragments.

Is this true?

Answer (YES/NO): NO